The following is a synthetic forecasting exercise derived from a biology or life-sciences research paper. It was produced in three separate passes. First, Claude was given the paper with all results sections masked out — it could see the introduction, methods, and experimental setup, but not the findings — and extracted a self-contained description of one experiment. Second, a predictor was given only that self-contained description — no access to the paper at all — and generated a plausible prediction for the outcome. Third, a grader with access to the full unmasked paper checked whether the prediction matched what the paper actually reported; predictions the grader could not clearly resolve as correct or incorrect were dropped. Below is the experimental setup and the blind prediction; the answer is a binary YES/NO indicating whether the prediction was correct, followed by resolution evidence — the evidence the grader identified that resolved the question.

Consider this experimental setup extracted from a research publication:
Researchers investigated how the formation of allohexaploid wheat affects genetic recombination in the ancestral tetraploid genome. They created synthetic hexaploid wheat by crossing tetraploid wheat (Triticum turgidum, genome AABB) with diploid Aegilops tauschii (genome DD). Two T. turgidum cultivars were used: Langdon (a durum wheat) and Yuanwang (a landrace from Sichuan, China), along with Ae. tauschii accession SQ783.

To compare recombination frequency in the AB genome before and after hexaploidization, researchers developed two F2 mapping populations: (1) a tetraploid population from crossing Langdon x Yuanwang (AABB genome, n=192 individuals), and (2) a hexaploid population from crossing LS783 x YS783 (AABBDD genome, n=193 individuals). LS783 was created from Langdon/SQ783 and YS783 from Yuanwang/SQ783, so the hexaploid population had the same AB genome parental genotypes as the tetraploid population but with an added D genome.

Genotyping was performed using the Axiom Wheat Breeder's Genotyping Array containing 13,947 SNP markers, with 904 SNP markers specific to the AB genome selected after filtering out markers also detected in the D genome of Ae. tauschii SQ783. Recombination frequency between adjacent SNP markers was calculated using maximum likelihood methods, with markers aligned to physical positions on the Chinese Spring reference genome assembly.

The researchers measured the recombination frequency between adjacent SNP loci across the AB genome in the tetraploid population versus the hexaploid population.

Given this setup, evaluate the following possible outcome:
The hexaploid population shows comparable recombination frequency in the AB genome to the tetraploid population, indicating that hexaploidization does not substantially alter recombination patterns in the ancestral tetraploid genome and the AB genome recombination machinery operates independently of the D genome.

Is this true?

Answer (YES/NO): YES